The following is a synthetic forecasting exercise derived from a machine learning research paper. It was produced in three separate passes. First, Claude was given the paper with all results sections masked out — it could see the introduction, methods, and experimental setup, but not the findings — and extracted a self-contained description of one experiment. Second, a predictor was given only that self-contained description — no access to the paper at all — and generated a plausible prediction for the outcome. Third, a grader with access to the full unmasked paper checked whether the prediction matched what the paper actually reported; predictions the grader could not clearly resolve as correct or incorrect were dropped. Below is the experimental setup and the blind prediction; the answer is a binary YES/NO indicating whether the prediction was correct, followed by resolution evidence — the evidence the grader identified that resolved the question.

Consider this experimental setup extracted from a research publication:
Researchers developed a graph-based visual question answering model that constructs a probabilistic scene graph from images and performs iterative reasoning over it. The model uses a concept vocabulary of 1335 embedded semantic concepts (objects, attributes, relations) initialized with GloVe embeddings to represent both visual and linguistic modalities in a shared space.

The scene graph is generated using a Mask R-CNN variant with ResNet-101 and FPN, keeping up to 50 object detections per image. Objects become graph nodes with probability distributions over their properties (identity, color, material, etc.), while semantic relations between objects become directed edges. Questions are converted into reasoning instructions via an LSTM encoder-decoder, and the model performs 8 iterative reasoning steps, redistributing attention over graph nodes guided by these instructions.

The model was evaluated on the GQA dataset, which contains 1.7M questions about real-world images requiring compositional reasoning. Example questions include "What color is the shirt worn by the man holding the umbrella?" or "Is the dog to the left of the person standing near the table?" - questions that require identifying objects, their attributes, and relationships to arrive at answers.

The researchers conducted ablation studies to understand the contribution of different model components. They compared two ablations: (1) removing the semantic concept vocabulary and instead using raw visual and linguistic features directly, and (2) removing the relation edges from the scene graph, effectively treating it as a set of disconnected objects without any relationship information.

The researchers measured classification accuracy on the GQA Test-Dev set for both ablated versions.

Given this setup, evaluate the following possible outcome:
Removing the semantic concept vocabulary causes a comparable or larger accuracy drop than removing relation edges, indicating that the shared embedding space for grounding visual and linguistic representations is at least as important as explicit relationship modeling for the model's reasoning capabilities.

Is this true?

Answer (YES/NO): YES